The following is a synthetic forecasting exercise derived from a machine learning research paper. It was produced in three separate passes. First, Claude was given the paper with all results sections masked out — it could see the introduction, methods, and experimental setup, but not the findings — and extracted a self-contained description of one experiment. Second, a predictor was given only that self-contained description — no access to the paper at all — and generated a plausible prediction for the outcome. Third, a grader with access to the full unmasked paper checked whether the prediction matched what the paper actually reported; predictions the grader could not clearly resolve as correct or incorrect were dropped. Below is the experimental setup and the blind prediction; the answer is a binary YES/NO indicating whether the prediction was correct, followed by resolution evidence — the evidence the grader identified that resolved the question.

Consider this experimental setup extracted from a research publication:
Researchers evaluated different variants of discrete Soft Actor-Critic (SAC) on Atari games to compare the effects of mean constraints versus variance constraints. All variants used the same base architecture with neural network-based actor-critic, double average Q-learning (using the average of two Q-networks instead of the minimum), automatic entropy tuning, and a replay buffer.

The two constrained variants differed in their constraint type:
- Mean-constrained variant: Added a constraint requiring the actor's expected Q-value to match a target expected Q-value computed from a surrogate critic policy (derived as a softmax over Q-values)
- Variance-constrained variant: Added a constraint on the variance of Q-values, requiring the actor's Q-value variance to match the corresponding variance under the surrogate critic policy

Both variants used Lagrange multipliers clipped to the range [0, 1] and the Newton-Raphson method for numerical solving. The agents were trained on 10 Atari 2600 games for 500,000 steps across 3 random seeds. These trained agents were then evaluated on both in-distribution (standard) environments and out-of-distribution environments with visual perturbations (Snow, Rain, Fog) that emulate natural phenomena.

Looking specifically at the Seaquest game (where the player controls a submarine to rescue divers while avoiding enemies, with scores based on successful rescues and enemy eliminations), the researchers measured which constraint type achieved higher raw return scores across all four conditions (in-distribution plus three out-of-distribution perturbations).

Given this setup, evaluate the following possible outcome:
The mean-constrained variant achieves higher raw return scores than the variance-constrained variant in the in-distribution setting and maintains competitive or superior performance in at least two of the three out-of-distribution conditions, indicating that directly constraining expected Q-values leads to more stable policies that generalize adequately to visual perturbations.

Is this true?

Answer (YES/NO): YES